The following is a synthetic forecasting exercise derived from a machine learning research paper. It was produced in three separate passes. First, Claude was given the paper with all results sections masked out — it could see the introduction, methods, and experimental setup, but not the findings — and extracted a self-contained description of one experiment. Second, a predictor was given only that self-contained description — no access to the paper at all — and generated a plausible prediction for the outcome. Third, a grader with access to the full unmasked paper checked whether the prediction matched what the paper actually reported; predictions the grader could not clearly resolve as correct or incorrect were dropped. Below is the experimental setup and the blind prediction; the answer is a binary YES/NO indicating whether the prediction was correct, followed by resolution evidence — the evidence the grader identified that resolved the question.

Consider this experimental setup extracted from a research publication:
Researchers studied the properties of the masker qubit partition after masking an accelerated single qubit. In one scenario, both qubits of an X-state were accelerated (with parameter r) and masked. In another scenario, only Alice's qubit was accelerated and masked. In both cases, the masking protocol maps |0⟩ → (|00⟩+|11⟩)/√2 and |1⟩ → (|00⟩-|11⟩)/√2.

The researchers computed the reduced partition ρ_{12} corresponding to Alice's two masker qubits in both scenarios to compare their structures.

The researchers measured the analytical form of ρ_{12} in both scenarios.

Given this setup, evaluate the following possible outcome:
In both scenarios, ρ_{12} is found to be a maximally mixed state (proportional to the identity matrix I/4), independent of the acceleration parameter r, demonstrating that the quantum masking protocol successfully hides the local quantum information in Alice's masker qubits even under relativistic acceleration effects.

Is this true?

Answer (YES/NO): NO